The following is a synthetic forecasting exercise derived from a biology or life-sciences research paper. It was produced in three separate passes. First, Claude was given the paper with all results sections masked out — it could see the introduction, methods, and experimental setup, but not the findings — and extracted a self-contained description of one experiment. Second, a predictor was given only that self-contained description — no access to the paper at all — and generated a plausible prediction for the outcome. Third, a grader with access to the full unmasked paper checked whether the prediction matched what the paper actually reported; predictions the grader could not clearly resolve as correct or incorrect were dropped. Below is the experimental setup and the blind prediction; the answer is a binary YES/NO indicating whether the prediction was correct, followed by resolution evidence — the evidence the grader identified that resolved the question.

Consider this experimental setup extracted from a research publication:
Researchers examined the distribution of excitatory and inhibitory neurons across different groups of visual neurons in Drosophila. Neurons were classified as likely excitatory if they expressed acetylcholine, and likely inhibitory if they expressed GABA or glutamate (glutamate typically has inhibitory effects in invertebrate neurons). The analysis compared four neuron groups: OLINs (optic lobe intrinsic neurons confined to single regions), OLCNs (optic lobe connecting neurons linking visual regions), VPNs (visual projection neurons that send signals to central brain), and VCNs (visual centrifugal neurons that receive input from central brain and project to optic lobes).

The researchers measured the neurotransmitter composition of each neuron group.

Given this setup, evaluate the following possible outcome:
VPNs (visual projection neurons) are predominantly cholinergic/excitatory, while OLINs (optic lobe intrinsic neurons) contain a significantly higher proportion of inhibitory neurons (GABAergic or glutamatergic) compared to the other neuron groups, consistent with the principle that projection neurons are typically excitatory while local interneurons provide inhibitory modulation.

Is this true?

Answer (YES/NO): NO